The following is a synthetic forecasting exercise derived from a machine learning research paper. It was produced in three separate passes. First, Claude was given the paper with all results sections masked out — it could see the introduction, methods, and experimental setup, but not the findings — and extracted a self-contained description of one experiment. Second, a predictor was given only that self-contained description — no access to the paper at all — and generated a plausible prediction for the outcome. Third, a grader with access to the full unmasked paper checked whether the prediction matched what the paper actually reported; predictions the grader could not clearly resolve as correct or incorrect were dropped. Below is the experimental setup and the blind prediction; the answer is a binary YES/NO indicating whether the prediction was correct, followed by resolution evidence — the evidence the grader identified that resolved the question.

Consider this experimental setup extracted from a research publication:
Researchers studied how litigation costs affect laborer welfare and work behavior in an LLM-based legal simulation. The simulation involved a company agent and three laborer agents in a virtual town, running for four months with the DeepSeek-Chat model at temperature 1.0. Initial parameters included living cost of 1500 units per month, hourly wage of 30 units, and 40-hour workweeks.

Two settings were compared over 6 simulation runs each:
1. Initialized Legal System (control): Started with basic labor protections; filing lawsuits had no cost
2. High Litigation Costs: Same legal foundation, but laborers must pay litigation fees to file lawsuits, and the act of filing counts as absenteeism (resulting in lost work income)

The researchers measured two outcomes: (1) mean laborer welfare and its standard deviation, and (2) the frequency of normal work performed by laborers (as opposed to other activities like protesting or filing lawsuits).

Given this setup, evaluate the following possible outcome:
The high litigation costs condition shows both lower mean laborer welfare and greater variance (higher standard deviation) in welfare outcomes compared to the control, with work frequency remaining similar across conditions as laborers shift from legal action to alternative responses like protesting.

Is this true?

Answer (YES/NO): NO